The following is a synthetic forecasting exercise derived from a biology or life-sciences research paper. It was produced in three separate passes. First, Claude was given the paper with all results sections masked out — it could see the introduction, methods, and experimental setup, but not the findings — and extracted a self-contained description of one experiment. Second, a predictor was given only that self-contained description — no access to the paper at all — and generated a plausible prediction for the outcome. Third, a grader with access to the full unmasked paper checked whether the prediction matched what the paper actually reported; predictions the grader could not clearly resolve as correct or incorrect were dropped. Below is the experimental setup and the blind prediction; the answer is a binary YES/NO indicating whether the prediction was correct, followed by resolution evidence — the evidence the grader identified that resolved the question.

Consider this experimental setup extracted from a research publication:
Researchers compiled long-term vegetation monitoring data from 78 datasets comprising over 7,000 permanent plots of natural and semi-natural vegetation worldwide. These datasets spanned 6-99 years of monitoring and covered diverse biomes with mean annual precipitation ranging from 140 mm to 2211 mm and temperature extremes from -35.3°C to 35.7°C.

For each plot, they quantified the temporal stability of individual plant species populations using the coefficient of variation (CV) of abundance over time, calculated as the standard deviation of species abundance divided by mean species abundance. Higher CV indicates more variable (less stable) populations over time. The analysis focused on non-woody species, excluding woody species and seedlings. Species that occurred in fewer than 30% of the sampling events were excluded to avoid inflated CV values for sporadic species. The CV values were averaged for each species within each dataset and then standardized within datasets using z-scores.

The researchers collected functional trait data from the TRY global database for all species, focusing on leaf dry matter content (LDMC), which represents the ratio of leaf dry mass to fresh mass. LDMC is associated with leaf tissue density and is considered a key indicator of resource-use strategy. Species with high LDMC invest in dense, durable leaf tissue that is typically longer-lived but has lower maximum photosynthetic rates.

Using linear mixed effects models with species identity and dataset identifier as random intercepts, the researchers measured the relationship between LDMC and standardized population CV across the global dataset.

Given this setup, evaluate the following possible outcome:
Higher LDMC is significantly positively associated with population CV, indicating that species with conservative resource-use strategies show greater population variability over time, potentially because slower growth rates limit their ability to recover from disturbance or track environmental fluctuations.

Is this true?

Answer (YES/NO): NO